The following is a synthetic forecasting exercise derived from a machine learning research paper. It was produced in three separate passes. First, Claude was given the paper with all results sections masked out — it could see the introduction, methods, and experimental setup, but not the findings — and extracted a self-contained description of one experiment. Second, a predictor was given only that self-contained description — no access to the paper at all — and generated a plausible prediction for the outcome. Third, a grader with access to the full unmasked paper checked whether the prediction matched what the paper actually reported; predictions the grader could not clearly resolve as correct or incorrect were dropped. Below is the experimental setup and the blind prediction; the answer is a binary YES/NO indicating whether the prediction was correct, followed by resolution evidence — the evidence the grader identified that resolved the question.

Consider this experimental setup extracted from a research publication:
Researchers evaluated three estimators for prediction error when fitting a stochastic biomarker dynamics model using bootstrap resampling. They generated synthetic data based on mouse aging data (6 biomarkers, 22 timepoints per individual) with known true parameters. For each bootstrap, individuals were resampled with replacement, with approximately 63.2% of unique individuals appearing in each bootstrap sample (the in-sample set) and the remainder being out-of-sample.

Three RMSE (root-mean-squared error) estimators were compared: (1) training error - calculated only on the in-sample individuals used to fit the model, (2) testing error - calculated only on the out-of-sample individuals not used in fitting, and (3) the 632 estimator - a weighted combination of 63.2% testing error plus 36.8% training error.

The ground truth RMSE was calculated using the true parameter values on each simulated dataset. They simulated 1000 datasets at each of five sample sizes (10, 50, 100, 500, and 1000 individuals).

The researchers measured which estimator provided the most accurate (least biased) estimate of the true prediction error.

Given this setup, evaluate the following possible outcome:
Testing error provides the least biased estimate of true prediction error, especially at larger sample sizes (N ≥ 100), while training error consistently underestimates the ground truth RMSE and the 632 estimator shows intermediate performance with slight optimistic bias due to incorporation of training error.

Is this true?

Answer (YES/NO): NO